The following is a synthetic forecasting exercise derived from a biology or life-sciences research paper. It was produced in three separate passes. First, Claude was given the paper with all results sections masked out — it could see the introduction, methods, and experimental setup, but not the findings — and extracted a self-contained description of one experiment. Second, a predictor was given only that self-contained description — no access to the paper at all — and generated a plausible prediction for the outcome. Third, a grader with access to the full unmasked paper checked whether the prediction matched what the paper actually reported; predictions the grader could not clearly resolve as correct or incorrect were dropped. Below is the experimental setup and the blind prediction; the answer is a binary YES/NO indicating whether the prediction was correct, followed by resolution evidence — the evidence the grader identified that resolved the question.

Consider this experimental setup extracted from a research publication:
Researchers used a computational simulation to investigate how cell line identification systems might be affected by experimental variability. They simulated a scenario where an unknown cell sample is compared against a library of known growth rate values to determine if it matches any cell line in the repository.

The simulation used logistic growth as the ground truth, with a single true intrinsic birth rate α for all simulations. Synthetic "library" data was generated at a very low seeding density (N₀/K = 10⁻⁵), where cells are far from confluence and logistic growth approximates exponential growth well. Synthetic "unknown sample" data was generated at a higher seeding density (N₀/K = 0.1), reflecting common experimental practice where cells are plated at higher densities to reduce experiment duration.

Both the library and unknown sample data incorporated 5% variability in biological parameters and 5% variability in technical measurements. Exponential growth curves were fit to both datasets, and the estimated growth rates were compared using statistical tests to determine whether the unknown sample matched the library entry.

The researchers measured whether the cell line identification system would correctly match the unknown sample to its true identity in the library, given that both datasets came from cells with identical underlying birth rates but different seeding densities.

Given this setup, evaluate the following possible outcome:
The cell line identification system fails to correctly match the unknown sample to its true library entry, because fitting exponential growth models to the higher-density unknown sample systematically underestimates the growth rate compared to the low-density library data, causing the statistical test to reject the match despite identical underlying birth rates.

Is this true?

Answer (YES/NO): YES